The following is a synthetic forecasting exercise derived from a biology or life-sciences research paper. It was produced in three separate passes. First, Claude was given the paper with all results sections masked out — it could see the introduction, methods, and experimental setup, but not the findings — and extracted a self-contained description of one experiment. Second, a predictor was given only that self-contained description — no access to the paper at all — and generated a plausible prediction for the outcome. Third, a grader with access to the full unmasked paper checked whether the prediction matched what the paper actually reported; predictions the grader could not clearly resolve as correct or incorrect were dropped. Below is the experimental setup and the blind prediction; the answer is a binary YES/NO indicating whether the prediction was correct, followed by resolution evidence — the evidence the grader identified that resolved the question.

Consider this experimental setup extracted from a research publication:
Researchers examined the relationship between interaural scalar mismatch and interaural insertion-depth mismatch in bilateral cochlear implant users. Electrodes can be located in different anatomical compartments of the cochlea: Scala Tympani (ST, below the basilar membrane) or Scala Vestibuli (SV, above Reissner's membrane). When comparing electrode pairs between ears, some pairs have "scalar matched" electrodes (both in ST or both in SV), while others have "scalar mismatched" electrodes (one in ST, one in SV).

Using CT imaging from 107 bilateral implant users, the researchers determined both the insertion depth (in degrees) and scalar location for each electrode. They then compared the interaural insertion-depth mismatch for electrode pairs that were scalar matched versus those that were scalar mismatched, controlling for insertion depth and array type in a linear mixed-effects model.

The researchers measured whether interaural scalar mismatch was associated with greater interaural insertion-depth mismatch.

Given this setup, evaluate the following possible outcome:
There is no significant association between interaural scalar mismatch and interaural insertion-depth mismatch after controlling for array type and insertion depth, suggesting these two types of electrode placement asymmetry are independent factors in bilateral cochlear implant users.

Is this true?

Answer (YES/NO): NO